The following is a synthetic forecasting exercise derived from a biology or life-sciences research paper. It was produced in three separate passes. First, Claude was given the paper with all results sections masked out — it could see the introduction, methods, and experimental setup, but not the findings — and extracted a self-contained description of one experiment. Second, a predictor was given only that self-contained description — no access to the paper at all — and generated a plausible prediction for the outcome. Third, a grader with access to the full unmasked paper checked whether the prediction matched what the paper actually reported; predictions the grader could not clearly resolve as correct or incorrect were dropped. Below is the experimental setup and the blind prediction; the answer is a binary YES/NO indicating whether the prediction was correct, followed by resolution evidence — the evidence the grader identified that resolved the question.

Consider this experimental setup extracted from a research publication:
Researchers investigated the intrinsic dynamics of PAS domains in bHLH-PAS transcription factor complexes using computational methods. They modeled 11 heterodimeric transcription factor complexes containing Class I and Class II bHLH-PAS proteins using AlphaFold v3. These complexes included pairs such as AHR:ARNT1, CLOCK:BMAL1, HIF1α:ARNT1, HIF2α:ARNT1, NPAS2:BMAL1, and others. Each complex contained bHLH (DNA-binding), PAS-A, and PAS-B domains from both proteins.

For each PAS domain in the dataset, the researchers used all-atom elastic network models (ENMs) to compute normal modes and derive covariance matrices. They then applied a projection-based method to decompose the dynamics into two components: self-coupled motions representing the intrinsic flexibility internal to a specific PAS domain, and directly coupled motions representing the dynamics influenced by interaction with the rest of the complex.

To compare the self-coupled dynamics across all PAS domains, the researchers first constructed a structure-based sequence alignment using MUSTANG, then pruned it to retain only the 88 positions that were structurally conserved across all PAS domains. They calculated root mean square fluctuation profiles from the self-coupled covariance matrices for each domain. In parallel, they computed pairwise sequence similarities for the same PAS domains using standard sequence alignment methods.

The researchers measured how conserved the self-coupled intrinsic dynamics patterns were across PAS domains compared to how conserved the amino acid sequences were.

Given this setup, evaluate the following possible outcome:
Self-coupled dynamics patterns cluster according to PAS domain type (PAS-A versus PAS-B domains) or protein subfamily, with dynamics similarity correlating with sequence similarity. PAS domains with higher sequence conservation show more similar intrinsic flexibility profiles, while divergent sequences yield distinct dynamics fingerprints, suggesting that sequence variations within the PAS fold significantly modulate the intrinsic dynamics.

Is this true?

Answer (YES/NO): NO